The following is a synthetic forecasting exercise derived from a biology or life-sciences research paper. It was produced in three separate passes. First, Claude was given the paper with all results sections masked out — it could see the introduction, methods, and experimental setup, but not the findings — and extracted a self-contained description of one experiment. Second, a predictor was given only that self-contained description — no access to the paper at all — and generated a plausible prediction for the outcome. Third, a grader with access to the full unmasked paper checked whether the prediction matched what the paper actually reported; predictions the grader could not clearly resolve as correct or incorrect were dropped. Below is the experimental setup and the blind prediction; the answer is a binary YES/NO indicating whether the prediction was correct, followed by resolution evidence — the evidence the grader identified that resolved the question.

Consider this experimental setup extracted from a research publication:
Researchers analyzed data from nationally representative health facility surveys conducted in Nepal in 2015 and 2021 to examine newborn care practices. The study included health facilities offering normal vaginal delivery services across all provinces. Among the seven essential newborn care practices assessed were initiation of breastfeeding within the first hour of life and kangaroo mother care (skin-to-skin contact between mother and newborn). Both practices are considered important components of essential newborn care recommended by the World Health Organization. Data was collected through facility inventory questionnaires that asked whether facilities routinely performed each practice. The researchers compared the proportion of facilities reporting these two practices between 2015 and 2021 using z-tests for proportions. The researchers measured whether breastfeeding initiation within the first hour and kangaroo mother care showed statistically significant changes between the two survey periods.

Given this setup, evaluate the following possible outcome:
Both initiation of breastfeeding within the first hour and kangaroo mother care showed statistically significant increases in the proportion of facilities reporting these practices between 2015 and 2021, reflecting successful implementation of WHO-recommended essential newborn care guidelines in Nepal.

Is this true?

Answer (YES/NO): NO